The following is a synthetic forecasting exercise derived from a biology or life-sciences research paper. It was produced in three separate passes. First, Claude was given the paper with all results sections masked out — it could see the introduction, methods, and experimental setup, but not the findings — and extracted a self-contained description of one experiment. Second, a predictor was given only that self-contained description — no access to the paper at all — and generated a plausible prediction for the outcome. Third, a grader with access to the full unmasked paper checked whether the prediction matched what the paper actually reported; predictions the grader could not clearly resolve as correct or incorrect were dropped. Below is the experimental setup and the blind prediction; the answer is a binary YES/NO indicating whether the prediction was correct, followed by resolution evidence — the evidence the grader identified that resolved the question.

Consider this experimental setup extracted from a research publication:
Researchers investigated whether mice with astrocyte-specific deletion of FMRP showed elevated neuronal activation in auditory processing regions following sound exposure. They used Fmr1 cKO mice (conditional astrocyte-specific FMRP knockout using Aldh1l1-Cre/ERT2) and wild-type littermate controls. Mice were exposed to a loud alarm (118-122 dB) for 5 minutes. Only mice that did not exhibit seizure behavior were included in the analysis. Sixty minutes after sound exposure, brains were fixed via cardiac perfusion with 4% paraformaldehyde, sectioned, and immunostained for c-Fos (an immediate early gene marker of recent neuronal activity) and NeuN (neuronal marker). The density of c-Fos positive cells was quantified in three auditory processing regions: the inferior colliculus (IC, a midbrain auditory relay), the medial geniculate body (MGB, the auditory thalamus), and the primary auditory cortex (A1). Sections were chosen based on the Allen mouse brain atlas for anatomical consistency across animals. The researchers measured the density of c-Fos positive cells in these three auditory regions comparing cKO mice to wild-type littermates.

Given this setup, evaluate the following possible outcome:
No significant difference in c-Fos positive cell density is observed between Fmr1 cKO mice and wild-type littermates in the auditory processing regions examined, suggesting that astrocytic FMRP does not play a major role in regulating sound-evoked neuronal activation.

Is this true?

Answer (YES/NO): NO